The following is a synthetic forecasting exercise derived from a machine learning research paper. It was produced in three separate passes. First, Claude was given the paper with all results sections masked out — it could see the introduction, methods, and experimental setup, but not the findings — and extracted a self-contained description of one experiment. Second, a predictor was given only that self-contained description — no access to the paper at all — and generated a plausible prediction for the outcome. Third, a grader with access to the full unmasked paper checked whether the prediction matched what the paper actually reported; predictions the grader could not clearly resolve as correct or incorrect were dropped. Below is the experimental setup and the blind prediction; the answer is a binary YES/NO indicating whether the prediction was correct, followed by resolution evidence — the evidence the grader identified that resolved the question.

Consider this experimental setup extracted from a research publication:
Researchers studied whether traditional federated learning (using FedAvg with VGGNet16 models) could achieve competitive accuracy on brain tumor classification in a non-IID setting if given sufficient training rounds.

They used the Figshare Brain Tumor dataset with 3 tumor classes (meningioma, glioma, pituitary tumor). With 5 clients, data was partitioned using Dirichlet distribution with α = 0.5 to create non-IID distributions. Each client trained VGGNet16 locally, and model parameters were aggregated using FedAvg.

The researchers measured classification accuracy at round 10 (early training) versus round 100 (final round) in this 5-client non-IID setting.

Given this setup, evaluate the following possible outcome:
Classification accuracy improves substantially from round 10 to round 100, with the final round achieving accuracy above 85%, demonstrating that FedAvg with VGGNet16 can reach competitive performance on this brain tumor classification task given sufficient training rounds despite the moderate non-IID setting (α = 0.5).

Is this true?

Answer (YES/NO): YES